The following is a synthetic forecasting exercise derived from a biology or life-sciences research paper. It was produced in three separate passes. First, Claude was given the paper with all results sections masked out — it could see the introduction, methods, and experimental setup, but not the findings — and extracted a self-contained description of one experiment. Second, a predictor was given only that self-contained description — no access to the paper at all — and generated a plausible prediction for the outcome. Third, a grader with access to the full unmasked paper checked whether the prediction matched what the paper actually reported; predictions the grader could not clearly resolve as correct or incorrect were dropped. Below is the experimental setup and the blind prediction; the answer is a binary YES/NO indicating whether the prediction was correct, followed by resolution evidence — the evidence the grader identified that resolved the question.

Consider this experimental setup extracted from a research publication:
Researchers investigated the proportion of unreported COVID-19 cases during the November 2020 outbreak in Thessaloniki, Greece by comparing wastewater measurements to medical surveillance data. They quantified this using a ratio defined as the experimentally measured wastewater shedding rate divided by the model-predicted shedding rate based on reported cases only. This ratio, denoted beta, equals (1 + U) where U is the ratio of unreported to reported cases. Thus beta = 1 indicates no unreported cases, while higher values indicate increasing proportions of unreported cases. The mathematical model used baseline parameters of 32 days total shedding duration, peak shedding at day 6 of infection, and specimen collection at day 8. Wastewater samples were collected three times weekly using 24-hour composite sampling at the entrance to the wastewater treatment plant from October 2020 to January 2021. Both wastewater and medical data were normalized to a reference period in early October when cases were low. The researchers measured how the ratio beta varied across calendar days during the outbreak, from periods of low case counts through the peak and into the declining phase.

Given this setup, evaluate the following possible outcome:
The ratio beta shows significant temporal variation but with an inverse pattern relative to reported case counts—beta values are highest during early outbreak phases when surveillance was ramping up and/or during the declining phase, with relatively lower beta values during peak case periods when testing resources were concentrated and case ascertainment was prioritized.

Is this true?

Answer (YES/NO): NO